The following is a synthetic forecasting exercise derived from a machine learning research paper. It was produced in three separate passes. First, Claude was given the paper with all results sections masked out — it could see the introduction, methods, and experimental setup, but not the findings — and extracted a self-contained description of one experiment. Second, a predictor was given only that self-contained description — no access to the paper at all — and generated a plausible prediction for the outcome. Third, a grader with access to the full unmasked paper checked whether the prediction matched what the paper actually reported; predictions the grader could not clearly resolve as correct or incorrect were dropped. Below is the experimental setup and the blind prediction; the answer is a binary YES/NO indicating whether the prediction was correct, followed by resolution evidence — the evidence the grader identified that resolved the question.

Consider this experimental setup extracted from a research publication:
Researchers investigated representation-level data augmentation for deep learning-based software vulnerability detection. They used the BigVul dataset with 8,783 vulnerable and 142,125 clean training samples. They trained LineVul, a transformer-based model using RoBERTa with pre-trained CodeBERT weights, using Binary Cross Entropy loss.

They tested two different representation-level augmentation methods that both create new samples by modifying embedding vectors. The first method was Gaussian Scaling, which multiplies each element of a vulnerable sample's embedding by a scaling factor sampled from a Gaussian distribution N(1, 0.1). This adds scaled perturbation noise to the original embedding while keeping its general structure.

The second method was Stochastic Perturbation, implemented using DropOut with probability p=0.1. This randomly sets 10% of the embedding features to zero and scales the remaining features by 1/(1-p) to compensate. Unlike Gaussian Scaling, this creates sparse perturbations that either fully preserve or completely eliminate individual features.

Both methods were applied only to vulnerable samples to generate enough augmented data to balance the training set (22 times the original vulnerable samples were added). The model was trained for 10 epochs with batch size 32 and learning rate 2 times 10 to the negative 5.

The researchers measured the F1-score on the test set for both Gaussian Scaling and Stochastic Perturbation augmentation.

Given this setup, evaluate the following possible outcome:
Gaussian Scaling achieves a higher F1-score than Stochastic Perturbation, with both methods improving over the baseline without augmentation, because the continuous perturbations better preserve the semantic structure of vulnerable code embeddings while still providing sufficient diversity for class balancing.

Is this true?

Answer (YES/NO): NO